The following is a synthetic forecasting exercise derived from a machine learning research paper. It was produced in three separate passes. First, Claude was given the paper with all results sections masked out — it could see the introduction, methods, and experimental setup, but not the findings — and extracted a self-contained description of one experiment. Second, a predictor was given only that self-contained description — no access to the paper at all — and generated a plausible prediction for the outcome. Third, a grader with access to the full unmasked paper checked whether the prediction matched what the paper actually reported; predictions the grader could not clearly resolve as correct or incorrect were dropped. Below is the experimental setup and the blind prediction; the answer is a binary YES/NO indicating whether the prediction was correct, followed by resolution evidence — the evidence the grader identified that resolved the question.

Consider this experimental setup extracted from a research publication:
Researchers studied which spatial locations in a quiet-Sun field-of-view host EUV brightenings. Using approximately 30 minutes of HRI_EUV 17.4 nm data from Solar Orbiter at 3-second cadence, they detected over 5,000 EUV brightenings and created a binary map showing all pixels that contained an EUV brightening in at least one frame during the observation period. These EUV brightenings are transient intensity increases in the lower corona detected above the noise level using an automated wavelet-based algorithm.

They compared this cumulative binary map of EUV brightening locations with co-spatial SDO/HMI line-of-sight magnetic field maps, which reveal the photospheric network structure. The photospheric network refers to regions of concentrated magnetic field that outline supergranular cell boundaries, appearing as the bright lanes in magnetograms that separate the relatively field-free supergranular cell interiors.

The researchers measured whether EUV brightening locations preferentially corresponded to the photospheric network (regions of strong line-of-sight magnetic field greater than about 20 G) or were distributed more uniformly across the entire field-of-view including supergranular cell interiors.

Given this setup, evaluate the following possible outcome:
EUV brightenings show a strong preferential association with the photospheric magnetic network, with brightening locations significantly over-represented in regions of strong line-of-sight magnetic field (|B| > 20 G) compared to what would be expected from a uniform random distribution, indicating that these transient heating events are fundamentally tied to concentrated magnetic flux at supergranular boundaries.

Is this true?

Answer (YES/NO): YES